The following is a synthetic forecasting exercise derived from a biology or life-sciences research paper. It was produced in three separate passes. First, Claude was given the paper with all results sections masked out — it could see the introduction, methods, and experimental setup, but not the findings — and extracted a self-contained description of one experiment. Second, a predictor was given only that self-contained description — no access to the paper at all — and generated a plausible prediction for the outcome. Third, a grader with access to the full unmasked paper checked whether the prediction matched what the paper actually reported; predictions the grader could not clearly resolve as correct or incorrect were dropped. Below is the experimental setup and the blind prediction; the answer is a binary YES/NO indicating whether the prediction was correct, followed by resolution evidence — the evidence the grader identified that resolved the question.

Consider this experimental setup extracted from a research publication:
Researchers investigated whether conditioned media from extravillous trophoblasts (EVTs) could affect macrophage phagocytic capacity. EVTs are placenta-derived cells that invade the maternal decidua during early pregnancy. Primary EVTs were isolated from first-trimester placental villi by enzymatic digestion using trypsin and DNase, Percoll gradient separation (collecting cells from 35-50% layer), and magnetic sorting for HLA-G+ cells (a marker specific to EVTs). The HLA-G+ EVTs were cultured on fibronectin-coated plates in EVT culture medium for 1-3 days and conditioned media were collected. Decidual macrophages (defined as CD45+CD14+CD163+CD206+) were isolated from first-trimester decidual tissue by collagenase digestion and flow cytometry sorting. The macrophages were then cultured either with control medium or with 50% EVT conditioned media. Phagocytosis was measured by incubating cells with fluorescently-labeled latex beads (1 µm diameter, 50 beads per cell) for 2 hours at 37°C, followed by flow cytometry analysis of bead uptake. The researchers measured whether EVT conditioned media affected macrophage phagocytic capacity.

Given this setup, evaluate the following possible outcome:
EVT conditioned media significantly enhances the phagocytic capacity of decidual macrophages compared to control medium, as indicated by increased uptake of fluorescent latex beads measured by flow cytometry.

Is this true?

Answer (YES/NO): NO